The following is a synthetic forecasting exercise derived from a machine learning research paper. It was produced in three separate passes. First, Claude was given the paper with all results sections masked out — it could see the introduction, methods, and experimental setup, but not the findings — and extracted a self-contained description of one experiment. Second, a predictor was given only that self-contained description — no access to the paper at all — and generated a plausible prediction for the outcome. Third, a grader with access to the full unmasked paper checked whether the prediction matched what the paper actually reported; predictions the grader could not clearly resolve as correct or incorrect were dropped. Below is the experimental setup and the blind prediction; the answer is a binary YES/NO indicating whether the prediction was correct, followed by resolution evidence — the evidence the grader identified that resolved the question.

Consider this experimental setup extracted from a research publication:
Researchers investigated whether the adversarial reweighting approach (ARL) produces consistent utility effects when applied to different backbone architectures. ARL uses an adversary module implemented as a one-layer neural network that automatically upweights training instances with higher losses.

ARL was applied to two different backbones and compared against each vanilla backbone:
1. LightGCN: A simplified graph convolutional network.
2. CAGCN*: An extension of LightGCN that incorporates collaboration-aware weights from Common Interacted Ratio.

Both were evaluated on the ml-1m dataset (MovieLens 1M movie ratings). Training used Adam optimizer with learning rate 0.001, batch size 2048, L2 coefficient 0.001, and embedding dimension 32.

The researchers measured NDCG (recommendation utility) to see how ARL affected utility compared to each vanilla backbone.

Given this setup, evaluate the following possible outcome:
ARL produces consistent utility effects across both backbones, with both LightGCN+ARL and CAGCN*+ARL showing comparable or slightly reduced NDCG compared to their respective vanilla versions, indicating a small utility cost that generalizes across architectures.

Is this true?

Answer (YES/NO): YES